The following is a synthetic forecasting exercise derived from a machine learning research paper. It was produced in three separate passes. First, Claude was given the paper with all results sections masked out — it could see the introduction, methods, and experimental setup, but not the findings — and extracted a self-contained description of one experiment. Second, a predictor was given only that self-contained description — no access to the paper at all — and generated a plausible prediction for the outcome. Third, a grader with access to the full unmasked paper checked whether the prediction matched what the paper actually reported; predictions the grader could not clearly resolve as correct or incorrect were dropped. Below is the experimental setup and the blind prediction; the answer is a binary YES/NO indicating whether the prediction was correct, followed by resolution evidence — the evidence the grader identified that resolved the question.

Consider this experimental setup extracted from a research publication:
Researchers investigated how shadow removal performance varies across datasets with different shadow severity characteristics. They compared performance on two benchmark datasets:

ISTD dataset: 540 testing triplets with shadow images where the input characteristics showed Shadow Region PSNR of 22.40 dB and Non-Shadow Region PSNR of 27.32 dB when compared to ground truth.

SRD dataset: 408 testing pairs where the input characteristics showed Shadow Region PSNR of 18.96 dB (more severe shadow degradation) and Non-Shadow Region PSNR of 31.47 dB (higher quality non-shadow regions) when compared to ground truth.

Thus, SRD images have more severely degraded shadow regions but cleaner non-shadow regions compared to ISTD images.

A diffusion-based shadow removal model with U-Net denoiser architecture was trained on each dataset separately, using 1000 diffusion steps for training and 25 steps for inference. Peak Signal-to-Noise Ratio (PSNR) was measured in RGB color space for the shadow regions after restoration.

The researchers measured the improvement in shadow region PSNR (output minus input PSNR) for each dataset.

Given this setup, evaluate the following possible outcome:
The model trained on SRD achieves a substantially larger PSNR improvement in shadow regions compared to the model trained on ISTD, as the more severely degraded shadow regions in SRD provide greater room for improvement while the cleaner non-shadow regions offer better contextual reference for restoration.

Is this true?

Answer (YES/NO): YES